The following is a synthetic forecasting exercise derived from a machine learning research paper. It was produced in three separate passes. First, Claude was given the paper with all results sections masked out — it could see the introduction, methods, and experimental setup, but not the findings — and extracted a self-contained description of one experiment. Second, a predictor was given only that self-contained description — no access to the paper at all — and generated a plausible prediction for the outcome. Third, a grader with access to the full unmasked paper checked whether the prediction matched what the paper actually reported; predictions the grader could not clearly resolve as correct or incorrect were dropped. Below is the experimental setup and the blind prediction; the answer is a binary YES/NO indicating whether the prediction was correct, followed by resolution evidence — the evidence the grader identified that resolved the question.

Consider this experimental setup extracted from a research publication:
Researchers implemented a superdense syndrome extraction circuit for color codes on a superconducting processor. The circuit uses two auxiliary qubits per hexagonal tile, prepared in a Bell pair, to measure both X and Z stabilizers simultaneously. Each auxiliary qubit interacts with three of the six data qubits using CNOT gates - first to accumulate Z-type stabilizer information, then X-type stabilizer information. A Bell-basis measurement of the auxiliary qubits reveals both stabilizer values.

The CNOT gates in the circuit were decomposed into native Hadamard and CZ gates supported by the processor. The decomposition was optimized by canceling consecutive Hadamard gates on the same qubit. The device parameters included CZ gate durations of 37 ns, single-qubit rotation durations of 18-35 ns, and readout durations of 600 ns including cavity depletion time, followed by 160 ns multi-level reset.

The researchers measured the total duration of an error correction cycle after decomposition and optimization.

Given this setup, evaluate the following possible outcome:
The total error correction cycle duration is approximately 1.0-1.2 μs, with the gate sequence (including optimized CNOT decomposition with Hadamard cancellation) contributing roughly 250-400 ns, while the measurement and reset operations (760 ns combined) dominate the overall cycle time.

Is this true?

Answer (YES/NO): NO